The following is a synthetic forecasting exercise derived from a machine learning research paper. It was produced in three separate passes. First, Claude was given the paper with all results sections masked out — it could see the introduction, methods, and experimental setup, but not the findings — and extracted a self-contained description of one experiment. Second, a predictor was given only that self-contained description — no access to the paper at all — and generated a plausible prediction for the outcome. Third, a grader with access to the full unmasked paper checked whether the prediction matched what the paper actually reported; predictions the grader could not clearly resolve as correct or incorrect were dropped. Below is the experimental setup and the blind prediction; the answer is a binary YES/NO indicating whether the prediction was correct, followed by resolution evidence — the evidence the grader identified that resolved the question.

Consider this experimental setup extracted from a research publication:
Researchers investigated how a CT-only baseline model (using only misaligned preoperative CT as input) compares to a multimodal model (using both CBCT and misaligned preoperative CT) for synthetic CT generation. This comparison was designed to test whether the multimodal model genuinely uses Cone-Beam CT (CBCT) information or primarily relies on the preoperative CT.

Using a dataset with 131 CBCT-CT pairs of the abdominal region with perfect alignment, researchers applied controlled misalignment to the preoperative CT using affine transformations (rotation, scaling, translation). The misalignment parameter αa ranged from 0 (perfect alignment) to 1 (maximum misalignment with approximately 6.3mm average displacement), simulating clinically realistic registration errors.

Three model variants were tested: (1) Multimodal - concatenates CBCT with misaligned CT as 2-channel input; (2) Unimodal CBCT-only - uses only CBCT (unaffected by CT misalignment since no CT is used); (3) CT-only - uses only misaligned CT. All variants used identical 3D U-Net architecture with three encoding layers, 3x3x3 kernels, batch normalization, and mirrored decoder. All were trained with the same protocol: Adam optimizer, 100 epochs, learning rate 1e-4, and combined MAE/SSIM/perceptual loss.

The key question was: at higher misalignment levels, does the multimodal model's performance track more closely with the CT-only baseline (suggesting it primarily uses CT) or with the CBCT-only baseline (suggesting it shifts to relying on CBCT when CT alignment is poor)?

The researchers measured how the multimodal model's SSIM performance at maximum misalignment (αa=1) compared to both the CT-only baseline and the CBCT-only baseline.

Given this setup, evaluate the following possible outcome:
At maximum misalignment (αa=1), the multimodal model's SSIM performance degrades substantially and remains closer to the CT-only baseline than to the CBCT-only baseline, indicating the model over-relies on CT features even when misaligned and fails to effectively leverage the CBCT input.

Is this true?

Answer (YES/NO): NO